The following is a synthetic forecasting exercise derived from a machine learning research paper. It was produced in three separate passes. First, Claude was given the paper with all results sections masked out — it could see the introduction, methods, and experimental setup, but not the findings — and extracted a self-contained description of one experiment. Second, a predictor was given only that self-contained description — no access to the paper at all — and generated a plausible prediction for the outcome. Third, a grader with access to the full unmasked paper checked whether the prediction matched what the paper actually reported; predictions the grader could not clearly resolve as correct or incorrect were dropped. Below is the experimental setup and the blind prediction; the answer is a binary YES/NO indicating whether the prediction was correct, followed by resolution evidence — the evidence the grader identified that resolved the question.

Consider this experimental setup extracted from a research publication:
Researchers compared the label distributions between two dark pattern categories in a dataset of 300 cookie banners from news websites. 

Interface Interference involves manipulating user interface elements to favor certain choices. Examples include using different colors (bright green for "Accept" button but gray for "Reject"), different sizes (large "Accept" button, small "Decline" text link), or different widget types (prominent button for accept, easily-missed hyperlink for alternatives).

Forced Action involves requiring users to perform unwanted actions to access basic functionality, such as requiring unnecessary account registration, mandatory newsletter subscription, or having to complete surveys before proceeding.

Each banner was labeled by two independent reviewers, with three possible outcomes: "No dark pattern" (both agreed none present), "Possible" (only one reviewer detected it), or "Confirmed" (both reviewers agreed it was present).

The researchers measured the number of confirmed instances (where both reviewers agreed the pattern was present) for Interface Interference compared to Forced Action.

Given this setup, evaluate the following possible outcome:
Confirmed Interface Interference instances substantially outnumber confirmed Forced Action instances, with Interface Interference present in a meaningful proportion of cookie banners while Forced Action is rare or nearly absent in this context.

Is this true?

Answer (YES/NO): YES